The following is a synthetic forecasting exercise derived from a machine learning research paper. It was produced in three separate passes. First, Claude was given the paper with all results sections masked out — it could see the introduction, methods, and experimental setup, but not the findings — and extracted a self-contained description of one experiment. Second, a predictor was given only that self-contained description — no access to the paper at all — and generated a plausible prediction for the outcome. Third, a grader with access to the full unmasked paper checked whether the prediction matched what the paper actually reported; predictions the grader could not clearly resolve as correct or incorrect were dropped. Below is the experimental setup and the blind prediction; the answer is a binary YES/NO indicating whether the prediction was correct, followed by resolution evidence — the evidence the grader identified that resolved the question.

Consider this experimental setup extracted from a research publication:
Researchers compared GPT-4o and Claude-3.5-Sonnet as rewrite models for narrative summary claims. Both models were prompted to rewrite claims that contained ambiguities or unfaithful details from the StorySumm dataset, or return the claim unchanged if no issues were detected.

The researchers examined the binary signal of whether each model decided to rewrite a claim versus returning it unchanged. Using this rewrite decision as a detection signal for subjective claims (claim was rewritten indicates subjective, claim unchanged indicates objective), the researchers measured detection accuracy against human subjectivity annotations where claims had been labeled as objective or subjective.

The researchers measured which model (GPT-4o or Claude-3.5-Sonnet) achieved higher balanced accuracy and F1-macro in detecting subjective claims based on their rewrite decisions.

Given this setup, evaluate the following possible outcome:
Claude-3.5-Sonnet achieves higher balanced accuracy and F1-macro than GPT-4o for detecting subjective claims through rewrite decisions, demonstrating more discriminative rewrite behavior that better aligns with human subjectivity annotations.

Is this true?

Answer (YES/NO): NO